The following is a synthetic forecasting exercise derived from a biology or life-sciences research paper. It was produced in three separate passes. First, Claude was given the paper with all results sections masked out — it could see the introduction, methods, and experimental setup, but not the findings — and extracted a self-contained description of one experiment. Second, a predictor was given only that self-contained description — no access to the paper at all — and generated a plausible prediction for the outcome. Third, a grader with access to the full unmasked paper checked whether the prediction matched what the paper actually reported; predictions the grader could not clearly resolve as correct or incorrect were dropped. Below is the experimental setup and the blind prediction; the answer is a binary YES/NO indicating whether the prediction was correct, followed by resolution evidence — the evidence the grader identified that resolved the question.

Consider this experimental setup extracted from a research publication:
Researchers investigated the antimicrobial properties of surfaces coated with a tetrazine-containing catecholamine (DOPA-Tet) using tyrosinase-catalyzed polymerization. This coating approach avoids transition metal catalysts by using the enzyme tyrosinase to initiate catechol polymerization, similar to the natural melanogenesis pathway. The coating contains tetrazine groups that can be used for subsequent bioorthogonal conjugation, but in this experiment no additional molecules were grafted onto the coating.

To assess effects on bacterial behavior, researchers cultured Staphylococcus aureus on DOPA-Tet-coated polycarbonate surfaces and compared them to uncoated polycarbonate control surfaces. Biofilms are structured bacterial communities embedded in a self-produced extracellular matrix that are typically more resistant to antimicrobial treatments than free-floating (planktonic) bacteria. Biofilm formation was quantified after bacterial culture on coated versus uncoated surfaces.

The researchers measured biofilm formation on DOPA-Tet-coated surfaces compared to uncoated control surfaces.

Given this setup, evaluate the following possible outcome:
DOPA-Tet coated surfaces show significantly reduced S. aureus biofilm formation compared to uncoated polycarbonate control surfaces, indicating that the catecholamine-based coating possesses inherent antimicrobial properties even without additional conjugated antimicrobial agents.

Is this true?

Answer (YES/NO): NO